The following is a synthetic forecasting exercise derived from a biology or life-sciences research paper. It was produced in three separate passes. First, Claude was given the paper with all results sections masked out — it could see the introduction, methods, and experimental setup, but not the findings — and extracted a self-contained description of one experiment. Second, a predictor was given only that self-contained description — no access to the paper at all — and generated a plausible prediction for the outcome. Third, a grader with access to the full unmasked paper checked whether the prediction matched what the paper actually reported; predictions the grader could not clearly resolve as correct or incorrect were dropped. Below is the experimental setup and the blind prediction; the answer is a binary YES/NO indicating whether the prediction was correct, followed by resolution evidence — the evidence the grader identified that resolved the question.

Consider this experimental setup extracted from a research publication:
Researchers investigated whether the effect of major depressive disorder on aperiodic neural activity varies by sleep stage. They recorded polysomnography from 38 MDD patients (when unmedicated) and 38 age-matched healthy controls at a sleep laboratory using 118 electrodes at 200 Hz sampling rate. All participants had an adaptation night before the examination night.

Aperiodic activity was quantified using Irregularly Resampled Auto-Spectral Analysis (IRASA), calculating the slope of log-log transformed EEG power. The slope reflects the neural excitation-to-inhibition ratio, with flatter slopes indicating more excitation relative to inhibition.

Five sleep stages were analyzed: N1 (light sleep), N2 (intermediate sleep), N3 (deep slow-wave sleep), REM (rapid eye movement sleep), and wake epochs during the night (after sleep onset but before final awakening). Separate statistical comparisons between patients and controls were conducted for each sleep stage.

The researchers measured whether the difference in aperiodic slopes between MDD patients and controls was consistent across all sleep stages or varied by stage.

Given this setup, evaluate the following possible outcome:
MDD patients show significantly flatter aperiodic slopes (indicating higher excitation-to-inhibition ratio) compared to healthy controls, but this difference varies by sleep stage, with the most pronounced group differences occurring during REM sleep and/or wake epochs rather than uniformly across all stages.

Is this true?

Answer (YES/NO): NO